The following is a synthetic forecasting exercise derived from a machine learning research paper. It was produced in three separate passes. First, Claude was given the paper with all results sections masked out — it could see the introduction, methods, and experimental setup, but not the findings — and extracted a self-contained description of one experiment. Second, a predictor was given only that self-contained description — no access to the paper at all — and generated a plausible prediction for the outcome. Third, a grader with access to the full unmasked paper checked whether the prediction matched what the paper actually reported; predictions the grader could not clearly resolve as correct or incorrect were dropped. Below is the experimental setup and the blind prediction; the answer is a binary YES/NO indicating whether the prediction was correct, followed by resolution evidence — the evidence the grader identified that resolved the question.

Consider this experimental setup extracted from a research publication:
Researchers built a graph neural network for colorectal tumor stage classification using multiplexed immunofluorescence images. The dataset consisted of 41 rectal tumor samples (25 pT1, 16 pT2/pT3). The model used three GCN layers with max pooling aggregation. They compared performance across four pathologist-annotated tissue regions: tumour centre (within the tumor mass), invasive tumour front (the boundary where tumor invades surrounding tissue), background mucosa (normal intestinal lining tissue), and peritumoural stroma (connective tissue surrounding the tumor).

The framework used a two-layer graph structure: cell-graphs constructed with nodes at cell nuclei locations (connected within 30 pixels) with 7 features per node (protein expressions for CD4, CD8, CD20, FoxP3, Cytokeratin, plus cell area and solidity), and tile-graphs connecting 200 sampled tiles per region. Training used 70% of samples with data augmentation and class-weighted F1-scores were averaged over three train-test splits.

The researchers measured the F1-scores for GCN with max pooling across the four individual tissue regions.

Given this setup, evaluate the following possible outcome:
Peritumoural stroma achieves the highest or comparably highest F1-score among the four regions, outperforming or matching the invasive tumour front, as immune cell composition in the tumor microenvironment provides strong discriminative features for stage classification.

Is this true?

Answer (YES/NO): NO